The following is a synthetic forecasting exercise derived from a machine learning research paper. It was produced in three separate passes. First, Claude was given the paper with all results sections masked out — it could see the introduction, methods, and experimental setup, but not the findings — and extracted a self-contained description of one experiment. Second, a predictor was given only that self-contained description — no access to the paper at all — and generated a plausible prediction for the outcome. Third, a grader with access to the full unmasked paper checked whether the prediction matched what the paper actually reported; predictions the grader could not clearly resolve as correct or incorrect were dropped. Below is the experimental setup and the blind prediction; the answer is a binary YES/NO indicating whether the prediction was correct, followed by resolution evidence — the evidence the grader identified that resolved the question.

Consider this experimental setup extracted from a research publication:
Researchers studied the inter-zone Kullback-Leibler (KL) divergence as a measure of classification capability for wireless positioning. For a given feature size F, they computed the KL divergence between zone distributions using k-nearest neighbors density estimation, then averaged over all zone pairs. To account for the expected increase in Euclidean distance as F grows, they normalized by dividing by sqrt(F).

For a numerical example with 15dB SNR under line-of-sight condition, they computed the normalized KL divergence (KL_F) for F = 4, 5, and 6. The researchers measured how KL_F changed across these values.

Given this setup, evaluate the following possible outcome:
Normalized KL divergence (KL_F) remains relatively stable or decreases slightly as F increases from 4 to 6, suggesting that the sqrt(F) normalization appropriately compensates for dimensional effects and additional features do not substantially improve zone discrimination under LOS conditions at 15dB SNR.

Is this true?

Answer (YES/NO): YES